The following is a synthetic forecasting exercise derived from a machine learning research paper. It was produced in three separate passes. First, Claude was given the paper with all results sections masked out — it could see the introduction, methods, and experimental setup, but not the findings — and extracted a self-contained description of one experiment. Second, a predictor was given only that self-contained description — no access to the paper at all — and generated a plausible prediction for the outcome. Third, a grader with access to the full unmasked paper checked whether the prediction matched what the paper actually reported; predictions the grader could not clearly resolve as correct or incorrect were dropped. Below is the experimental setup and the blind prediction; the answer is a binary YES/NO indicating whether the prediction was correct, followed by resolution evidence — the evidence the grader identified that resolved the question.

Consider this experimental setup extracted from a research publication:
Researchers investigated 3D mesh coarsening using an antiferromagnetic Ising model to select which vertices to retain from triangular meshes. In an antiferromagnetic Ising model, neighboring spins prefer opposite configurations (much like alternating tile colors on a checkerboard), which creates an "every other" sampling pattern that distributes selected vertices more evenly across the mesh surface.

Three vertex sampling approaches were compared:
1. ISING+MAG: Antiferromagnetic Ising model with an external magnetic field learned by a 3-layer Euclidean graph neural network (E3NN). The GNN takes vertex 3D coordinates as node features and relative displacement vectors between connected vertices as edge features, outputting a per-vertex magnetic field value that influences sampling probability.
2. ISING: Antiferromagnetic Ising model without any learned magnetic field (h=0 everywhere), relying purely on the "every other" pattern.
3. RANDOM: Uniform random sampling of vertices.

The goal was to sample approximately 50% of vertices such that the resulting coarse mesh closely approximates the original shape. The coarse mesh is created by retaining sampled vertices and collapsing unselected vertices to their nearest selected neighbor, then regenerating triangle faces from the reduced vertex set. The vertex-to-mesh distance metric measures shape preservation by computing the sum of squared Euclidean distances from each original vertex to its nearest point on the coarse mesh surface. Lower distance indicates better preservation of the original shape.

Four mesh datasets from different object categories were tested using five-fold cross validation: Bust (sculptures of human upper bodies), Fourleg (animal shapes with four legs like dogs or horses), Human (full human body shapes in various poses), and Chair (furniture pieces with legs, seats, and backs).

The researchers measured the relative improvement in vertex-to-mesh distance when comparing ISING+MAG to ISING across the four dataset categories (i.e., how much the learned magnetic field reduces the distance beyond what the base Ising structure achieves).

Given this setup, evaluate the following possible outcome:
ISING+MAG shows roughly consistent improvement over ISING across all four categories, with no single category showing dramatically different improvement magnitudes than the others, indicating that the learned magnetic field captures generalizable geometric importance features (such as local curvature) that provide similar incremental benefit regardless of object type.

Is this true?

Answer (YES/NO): NO